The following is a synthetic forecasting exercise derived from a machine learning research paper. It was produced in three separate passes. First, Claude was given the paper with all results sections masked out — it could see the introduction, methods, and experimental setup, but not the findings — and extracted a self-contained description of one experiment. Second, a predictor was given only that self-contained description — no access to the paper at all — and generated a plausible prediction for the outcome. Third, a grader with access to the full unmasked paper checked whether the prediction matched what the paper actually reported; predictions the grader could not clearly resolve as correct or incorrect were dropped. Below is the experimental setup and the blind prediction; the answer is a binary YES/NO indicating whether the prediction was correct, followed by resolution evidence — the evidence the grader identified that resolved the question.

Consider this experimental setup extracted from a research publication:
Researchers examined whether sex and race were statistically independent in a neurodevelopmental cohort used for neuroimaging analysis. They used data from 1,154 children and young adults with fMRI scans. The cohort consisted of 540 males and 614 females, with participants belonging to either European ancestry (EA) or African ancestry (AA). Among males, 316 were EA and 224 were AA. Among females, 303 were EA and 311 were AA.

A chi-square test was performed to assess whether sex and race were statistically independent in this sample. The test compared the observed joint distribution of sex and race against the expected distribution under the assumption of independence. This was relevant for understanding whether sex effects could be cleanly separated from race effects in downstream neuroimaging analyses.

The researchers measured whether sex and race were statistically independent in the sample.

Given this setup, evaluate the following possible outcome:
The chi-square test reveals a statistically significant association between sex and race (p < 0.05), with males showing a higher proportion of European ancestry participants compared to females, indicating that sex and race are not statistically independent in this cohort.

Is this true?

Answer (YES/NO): YES